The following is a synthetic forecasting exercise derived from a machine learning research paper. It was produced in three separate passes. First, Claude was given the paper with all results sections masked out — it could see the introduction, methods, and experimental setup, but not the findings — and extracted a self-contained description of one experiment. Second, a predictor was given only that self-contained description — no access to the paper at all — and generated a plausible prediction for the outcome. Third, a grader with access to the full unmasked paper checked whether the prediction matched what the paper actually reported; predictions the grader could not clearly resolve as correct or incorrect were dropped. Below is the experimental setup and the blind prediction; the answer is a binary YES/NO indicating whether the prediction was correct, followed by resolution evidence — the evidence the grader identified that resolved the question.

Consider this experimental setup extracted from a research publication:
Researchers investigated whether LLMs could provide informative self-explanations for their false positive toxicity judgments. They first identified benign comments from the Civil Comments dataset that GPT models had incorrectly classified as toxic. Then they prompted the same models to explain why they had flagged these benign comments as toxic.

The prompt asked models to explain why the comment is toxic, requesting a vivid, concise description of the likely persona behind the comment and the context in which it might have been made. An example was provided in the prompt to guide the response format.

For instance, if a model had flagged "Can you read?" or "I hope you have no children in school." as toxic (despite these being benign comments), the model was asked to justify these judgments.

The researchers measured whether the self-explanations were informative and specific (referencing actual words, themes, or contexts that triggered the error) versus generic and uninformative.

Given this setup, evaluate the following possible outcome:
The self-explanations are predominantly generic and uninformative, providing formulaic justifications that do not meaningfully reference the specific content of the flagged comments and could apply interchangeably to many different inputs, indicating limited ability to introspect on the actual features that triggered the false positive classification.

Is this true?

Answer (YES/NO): YES